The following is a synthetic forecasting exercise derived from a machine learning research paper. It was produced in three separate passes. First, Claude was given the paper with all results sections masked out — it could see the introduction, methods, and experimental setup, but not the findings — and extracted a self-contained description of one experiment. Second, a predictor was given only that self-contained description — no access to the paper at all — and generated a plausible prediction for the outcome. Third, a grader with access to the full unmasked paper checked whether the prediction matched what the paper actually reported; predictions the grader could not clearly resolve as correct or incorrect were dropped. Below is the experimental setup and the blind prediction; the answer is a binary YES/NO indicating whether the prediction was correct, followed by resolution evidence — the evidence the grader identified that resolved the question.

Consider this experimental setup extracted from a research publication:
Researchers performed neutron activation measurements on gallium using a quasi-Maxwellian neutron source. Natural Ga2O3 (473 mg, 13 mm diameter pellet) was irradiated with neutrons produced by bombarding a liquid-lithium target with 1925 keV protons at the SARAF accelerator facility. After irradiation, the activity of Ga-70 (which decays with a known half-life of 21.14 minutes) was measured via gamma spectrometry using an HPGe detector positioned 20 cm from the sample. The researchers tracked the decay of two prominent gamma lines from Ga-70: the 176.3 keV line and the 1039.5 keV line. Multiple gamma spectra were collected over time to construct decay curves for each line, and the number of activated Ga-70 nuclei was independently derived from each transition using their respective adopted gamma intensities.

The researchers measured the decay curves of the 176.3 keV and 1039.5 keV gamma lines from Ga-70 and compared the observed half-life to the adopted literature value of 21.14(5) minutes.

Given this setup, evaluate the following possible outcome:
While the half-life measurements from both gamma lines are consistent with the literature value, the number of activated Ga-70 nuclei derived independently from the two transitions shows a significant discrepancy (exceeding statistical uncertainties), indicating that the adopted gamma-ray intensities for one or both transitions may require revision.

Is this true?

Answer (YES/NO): NO